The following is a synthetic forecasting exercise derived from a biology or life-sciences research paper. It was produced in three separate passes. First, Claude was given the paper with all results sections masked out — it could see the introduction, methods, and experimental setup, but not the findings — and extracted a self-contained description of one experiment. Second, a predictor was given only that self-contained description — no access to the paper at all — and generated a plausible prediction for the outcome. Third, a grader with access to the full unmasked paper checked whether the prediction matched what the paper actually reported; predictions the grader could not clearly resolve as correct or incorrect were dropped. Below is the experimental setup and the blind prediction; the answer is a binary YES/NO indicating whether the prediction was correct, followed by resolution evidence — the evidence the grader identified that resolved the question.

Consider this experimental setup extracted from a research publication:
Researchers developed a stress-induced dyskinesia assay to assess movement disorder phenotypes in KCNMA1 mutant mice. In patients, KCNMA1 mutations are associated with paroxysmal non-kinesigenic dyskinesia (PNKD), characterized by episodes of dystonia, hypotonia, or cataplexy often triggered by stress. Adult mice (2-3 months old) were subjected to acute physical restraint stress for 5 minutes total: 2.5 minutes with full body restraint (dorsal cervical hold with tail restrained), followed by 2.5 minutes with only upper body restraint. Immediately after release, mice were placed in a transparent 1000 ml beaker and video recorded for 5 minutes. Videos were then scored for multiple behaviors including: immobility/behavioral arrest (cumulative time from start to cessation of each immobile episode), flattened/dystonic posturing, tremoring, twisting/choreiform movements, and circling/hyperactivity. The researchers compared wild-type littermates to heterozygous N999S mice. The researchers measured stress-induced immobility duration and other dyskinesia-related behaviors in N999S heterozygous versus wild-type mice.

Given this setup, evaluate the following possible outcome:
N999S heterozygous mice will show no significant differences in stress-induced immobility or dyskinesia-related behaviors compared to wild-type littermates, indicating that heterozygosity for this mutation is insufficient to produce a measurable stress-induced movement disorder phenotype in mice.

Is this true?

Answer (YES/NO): NO